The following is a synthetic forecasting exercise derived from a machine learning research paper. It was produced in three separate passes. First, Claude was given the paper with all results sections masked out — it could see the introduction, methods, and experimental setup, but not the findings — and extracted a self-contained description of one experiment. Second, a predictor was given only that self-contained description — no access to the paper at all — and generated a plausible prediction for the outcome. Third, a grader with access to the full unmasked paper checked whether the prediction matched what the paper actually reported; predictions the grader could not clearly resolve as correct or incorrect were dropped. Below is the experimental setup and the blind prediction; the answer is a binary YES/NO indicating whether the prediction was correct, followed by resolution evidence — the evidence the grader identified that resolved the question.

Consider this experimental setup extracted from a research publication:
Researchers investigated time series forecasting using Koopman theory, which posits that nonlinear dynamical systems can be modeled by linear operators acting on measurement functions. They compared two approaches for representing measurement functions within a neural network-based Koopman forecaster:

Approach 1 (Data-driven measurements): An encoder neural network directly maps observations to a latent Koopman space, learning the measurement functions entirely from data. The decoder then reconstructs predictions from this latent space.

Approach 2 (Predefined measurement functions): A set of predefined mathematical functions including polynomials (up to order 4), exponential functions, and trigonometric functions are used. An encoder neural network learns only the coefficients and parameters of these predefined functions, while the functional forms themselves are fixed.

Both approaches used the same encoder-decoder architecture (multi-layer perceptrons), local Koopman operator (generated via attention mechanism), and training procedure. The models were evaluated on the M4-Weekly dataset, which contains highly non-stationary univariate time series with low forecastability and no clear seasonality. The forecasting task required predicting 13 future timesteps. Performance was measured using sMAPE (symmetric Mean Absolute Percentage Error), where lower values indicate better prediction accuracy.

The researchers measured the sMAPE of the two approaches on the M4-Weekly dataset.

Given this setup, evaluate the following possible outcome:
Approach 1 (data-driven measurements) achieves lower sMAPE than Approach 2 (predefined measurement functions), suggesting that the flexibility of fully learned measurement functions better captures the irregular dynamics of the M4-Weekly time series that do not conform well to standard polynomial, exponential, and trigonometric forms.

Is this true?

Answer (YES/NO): NO